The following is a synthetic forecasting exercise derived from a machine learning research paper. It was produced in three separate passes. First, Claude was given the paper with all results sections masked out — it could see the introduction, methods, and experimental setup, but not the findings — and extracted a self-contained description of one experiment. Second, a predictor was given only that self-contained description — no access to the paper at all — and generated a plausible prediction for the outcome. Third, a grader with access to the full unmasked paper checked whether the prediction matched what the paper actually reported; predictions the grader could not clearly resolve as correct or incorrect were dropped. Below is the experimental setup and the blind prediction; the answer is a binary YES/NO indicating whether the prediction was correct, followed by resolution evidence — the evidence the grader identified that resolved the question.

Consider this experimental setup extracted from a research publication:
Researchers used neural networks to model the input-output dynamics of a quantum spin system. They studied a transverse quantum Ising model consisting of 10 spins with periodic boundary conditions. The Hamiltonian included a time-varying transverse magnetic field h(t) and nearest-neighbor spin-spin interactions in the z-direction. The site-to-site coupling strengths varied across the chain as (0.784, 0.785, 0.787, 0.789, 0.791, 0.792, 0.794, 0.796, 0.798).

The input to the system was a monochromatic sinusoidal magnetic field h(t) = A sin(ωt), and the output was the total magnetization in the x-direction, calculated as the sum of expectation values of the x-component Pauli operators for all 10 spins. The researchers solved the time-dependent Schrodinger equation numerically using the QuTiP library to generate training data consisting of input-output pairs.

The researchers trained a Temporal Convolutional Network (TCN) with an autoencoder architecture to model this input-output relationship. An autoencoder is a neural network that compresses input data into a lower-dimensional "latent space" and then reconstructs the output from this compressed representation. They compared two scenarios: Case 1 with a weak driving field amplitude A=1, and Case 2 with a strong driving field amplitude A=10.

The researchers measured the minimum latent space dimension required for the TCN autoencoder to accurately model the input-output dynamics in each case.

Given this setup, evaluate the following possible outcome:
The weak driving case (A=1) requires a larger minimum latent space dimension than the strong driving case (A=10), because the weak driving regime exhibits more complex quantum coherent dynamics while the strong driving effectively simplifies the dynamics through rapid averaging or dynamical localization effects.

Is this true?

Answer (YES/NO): NO